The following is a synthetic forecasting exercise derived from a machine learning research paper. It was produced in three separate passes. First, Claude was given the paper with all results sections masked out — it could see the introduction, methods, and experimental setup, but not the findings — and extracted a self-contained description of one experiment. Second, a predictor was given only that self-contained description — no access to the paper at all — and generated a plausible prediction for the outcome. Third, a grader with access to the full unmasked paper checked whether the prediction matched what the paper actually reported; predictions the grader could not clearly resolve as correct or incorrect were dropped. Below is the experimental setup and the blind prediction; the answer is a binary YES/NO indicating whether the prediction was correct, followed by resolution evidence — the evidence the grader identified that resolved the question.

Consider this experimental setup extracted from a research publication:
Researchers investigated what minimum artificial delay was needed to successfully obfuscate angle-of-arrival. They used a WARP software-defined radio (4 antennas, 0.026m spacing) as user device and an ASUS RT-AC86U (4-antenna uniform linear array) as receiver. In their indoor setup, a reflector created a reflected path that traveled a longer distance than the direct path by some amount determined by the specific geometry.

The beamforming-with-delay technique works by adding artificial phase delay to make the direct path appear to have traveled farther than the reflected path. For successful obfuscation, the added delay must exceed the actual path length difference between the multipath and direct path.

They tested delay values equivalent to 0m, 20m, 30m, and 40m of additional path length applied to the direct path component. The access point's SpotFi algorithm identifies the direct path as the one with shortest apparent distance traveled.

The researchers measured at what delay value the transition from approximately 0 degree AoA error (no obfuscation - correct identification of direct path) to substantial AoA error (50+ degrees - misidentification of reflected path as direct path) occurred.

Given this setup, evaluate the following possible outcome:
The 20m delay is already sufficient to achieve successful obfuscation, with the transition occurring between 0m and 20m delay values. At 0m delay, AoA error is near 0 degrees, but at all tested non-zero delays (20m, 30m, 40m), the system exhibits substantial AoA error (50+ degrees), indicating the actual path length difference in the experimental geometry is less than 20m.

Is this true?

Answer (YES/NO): YES